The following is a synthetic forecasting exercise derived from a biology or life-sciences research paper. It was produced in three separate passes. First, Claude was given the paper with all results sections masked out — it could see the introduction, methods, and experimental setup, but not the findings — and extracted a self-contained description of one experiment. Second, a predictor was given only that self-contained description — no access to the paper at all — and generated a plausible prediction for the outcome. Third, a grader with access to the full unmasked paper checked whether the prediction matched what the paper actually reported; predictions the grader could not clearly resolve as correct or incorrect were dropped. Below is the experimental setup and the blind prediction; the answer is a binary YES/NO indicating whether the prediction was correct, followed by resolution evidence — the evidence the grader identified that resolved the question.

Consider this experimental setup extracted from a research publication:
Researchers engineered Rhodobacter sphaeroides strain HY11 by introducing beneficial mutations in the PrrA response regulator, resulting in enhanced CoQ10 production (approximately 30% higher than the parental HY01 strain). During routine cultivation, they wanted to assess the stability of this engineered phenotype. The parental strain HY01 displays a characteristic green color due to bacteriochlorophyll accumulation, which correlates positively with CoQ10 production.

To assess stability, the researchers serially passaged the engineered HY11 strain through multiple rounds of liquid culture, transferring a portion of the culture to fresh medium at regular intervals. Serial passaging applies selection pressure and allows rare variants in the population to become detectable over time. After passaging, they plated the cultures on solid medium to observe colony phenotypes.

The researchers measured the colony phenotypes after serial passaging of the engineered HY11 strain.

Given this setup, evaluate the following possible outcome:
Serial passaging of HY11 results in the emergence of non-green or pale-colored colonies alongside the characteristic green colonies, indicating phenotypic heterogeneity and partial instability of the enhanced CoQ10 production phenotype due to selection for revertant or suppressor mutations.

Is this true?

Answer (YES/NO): NO